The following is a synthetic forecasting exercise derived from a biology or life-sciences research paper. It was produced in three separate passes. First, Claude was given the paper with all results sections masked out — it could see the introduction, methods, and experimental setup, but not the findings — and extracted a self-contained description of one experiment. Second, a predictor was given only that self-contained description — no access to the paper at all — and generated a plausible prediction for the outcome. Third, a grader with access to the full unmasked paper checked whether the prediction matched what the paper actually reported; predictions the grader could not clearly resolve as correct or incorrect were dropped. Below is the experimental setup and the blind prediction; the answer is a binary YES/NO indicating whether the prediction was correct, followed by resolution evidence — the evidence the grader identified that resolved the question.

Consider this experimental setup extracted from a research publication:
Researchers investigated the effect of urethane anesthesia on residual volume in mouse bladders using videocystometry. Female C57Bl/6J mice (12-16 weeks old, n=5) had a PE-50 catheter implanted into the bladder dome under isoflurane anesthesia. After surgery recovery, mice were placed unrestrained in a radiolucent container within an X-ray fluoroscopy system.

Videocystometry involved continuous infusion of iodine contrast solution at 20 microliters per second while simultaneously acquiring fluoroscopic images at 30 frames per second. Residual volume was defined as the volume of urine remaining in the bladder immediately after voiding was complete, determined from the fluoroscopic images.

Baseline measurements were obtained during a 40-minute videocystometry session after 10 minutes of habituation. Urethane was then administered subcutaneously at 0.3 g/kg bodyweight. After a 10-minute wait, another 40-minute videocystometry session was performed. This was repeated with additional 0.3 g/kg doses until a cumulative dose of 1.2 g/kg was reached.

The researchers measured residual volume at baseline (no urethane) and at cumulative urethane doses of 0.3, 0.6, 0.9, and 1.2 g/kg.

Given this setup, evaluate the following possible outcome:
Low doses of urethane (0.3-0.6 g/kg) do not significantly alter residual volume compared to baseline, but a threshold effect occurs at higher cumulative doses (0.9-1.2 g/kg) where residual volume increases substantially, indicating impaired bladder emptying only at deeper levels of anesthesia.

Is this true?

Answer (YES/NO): NO